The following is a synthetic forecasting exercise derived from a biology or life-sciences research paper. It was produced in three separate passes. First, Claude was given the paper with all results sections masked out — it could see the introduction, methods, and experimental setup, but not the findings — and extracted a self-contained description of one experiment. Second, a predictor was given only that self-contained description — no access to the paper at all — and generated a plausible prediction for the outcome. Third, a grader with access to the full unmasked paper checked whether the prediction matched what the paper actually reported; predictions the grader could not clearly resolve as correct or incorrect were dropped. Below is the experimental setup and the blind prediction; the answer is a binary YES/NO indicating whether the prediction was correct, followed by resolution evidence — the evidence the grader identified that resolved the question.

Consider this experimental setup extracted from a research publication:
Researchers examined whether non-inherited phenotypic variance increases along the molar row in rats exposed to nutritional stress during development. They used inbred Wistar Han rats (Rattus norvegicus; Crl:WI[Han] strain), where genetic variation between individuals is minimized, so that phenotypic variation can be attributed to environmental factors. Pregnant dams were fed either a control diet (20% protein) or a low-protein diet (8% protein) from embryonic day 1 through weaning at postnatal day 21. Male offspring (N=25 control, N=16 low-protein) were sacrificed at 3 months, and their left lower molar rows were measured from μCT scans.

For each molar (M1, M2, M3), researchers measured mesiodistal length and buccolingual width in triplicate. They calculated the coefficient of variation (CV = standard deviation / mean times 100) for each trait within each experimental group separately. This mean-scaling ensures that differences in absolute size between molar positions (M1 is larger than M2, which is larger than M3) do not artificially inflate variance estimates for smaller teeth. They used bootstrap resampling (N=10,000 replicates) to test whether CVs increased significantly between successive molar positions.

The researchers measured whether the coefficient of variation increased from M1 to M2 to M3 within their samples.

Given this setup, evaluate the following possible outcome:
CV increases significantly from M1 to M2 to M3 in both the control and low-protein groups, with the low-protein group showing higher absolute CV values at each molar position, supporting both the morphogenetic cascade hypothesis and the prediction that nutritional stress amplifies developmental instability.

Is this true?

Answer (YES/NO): NO